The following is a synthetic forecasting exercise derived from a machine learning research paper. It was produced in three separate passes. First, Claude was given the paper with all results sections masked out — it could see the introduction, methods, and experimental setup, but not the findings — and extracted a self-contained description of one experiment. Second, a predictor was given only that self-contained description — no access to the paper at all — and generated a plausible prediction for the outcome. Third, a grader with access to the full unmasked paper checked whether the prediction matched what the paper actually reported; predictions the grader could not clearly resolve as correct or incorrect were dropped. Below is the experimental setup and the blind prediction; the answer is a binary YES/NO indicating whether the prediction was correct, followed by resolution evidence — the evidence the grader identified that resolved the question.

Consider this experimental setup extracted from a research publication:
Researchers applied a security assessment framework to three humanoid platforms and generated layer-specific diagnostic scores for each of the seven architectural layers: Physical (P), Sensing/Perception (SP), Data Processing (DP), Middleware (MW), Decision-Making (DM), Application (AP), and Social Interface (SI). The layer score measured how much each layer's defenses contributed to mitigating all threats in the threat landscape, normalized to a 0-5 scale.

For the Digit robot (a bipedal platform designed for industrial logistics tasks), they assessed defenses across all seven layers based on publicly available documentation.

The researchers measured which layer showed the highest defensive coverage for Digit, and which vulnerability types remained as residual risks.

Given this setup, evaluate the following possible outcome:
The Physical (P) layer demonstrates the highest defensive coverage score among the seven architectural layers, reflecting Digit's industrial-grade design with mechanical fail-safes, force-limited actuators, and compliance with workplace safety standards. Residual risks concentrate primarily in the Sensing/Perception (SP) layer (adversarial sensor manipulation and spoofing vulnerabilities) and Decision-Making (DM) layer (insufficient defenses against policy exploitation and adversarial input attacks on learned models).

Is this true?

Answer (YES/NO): NO